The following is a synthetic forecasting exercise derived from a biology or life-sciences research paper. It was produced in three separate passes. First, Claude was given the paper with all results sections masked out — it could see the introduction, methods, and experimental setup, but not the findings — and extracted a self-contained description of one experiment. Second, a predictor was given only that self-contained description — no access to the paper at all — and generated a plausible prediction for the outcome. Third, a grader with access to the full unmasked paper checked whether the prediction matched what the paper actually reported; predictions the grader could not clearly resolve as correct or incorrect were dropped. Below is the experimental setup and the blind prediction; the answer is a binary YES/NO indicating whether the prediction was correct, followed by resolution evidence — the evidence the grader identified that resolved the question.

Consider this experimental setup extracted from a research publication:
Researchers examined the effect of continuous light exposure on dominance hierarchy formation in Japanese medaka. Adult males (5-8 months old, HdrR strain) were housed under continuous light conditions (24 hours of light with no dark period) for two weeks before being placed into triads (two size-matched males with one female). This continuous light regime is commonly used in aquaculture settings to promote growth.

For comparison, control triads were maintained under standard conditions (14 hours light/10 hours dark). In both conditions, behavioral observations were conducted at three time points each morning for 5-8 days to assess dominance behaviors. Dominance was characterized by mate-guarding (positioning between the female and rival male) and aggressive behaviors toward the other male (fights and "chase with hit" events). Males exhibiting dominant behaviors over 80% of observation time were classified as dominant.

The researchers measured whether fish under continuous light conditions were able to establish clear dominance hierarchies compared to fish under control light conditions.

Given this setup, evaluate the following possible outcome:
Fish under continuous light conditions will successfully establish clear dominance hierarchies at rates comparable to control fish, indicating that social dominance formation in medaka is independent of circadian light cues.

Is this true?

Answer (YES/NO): NO